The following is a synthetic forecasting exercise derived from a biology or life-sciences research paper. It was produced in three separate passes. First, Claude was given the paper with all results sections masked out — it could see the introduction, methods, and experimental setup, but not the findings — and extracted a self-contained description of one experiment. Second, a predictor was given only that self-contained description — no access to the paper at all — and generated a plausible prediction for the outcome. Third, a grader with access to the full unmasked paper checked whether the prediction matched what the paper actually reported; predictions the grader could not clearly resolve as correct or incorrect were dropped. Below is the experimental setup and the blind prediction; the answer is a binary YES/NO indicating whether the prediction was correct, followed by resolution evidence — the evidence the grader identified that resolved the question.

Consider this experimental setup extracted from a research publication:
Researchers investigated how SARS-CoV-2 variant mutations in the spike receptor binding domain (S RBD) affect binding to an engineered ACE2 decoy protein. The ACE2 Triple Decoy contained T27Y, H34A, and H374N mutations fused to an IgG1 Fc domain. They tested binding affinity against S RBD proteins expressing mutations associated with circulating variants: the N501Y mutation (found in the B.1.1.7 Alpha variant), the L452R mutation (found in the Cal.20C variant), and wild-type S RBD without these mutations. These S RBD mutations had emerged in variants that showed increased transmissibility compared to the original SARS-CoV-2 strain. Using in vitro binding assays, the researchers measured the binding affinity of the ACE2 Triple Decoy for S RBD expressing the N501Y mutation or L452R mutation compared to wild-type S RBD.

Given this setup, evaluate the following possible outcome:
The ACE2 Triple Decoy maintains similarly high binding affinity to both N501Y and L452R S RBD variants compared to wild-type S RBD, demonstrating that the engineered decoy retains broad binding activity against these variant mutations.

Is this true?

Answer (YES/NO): NO